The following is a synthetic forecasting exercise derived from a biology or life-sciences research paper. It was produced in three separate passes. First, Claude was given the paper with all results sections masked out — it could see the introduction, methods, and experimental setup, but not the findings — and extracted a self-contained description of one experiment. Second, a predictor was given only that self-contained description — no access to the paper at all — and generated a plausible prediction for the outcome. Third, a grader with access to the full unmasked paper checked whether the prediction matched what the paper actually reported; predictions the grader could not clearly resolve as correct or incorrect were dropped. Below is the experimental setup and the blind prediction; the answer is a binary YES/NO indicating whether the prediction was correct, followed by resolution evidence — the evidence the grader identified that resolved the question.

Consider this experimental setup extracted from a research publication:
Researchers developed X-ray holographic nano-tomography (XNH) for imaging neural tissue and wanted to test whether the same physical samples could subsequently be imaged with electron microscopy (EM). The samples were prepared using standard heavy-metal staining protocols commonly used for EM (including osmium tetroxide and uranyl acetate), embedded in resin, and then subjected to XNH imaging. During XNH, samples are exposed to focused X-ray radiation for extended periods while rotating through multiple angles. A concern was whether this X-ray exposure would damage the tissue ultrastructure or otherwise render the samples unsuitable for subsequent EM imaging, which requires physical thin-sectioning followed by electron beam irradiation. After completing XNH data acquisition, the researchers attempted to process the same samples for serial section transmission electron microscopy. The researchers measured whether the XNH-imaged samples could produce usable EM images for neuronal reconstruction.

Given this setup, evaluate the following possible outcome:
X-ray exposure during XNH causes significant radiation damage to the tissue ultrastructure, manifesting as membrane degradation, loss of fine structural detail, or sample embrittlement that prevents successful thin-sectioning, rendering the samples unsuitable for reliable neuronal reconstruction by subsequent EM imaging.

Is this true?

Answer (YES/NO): NO